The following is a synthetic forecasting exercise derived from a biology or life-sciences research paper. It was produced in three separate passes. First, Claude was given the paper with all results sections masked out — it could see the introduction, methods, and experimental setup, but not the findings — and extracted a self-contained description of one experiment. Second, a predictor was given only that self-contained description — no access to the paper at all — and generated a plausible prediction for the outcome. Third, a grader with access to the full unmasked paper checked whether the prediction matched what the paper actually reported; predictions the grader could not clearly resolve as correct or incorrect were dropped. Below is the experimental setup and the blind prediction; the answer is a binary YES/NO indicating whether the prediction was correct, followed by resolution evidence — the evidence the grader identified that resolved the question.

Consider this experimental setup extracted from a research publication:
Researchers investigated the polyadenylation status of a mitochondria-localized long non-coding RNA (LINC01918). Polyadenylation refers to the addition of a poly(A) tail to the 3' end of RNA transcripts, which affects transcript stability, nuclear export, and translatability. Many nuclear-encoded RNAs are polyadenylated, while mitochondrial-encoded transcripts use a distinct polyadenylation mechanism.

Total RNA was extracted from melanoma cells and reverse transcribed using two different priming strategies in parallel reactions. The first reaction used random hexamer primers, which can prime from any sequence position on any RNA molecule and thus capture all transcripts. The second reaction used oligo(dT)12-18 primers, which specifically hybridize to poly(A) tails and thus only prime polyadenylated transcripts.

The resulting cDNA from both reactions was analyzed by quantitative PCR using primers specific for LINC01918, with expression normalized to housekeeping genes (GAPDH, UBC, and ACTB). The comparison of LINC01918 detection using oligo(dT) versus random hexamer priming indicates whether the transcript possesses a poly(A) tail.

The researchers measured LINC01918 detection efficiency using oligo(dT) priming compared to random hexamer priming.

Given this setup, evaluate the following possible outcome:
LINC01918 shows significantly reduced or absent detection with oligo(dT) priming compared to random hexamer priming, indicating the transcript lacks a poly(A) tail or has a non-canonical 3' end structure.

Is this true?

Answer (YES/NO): NO